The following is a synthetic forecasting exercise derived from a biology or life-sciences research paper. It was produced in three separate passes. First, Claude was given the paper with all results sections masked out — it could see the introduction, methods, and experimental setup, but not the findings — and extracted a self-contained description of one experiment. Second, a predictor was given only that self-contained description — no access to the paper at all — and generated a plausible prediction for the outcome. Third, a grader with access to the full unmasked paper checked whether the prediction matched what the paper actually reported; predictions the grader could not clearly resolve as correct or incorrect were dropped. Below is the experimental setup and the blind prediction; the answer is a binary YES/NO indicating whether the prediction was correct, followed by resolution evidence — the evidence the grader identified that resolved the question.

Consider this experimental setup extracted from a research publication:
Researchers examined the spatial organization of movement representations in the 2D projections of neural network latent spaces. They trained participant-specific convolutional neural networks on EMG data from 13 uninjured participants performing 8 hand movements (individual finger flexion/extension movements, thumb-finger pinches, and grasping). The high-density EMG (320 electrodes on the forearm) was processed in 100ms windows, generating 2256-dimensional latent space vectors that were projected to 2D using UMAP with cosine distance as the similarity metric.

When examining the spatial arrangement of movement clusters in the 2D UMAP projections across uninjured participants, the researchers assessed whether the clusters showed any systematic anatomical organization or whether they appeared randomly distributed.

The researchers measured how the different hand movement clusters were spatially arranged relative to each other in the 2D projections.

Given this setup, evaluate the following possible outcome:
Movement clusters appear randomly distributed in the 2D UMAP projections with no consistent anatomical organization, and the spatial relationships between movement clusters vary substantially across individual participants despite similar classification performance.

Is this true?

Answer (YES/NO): NO